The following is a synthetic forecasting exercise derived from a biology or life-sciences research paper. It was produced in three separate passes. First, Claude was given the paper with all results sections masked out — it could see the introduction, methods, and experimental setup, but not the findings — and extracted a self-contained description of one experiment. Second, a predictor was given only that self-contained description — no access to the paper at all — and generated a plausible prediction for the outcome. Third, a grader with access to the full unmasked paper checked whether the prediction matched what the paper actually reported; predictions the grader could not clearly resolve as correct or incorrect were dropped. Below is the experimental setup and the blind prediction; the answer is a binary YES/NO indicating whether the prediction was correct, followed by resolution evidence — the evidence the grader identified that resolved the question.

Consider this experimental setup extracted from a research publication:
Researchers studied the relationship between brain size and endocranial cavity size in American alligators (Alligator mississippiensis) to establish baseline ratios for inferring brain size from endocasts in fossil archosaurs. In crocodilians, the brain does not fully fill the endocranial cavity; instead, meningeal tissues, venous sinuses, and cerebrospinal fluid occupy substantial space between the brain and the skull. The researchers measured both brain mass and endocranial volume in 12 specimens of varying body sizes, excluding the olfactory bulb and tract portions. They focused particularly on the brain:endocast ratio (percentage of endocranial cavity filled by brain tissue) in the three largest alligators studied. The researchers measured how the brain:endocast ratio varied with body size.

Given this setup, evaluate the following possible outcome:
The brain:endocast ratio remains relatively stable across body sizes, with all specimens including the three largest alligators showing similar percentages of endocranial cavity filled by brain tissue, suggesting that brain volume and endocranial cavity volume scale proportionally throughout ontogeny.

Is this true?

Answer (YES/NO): NO